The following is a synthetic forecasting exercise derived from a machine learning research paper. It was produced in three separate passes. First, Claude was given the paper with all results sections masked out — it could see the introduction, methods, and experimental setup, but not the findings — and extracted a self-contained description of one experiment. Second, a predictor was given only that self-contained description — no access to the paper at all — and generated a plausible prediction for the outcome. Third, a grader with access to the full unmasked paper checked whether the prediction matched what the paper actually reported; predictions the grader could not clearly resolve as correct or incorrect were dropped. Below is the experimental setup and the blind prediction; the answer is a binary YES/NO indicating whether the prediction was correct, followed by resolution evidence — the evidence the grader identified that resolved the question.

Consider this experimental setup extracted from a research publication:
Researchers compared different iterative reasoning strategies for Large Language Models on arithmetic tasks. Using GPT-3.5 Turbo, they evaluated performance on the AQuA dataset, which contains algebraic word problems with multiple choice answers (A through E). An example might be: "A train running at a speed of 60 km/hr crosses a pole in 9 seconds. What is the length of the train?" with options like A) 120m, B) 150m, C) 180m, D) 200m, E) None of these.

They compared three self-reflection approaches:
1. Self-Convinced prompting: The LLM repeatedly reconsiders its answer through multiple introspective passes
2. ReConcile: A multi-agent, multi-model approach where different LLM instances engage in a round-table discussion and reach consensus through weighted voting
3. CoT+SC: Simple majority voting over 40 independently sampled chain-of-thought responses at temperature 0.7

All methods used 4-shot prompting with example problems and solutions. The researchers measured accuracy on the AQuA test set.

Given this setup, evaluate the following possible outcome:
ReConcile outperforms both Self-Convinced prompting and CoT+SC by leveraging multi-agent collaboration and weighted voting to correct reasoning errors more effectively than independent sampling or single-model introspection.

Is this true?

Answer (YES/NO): NO